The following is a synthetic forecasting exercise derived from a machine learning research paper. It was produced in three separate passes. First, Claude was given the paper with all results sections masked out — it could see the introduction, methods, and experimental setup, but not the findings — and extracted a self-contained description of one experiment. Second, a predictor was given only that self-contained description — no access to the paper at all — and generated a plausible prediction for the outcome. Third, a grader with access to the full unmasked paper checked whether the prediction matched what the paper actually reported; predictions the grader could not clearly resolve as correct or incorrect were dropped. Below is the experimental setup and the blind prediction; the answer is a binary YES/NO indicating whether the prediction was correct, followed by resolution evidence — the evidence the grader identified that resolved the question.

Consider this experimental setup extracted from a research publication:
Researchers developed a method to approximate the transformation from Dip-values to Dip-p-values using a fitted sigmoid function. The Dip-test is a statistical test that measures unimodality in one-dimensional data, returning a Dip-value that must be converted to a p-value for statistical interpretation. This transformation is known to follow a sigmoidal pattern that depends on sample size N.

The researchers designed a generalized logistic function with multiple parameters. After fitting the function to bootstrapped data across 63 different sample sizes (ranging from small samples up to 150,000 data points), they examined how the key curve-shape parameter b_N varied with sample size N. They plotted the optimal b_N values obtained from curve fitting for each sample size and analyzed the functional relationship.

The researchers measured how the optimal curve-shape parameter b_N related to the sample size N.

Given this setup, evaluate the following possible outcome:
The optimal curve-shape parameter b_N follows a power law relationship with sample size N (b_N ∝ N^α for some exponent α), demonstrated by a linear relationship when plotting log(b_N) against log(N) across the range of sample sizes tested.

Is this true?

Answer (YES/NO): NO